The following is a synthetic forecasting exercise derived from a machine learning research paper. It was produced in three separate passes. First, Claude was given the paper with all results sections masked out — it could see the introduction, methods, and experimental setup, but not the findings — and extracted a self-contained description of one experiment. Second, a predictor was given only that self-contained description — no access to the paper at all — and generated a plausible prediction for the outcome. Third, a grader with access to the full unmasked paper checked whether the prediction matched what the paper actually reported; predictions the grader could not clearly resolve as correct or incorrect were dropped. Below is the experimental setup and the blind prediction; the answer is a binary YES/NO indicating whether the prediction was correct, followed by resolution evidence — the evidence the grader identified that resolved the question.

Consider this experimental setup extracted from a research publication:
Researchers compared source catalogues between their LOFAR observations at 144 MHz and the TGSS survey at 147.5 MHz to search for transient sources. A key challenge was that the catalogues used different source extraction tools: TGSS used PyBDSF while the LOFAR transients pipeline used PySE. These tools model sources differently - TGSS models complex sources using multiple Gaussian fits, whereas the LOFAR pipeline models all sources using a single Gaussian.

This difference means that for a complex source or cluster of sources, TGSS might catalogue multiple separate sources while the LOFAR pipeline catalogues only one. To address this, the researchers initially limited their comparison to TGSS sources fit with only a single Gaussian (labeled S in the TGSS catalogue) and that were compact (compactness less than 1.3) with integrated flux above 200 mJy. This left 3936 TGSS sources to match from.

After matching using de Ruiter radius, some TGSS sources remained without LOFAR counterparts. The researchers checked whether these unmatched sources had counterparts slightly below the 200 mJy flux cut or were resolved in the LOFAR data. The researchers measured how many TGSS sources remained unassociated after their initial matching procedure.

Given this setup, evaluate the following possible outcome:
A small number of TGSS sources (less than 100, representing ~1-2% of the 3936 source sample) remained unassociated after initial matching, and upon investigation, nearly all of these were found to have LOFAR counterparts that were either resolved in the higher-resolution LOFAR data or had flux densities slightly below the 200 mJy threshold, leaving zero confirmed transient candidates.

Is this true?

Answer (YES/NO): NO